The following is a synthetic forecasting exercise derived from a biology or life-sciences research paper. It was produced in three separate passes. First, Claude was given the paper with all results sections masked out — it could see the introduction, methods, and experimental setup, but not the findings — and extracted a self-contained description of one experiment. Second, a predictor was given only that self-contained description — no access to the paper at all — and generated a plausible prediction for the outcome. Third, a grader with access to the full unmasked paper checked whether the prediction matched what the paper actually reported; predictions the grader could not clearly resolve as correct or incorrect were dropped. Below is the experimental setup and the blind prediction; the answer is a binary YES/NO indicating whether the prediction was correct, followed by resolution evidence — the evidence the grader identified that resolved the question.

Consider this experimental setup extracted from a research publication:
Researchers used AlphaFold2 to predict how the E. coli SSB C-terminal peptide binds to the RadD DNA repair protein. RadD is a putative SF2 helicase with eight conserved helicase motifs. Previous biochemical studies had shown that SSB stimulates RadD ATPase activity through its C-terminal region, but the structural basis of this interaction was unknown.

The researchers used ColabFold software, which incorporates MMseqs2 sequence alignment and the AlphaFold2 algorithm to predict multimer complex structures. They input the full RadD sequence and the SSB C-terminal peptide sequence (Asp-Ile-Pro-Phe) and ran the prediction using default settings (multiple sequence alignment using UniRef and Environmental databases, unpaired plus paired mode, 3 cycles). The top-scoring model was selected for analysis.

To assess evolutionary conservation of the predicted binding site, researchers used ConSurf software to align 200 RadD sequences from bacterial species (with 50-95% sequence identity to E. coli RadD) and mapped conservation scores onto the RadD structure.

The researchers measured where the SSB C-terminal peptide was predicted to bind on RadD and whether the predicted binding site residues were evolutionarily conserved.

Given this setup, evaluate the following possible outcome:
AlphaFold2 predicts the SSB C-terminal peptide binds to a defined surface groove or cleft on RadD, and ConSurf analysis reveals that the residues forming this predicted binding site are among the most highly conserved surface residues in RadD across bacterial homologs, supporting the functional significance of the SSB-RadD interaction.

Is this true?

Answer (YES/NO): YES